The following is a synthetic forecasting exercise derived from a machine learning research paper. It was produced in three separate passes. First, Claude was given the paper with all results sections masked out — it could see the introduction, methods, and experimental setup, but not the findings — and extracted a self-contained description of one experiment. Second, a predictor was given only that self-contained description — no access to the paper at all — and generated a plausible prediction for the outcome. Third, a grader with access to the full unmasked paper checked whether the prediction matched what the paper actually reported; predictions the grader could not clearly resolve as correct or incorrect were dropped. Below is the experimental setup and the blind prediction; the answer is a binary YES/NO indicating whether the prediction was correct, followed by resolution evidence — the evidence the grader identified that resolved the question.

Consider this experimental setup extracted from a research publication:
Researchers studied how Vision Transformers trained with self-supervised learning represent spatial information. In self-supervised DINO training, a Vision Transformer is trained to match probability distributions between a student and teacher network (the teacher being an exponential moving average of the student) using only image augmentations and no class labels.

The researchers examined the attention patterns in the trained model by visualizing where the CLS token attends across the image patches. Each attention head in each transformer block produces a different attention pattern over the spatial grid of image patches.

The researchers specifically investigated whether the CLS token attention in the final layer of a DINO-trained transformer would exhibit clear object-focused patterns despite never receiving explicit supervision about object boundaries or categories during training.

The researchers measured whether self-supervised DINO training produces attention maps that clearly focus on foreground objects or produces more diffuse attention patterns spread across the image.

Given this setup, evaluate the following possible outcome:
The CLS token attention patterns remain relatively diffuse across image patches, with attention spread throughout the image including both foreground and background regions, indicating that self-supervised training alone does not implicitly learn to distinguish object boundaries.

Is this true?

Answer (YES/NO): NO